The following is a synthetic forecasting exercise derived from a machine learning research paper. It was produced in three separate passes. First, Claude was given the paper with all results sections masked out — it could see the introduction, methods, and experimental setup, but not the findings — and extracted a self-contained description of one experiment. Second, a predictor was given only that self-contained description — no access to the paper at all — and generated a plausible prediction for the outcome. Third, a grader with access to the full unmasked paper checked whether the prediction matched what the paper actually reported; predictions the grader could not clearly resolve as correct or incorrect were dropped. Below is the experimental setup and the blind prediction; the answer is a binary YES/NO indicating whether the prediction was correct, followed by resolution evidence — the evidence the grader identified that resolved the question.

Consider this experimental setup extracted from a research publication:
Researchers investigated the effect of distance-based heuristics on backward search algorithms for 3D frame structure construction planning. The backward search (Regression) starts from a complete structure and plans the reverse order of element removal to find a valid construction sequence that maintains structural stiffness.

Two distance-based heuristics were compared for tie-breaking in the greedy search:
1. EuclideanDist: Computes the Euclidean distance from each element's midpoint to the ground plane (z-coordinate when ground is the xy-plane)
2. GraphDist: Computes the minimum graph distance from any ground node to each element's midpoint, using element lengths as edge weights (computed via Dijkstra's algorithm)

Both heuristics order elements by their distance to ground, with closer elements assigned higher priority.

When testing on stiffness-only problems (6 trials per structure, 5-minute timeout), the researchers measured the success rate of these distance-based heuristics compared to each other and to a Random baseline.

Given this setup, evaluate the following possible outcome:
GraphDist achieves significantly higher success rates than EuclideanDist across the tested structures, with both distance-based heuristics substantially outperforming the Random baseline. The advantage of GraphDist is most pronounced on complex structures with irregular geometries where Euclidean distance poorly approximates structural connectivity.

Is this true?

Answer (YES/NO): NO